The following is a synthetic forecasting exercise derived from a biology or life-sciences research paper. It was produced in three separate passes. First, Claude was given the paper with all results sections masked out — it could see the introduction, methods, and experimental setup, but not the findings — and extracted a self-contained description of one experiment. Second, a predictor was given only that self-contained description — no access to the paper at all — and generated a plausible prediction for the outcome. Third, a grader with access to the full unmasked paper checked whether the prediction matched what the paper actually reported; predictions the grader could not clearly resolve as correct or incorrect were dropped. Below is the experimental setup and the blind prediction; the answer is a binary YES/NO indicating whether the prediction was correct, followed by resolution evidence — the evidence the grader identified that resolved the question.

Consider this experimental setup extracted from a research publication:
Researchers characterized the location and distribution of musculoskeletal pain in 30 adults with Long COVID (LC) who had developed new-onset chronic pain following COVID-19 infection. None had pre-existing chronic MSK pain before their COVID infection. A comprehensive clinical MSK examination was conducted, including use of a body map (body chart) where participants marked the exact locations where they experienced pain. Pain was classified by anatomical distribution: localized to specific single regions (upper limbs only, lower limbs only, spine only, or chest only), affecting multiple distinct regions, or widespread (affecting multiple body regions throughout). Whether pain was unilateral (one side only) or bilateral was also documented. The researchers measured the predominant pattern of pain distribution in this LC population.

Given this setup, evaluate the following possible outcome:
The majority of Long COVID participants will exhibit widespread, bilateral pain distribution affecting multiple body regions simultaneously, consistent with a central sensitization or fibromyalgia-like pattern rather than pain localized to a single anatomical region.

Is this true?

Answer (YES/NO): YES